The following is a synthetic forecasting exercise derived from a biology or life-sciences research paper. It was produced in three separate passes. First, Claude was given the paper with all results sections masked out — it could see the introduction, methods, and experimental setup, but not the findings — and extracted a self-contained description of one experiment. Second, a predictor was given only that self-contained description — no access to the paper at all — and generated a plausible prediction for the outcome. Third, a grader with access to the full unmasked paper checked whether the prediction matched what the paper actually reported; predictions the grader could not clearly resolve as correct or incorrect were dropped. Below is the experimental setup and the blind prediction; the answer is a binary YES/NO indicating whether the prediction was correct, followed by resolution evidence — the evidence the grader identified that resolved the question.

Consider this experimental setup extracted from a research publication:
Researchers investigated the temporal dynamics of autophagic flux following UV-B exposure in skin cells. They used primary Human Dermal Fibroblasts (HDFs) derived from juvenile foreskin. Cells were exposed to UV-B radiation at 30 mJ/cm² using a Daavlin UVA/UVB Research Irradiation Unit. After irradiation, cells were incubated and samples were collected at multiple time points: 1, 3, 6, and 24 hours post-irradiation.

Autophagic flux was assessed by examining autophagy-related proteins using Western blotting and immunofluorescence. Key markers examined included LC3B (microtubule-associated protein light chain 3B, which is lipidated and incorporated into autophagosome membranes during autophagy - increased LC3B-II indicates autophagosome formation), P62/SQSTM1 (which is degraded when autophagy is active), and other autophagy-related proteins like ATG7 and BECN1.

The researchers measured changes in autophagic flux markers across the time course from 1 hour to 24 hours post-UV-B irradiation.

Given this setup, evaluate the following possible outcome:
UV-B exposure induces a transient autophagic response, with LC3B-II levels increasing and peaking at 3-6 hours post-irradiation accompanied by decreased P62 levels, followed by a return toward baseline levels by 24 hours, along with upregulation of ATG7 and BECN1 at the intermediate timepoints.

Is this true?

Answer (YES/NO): NO